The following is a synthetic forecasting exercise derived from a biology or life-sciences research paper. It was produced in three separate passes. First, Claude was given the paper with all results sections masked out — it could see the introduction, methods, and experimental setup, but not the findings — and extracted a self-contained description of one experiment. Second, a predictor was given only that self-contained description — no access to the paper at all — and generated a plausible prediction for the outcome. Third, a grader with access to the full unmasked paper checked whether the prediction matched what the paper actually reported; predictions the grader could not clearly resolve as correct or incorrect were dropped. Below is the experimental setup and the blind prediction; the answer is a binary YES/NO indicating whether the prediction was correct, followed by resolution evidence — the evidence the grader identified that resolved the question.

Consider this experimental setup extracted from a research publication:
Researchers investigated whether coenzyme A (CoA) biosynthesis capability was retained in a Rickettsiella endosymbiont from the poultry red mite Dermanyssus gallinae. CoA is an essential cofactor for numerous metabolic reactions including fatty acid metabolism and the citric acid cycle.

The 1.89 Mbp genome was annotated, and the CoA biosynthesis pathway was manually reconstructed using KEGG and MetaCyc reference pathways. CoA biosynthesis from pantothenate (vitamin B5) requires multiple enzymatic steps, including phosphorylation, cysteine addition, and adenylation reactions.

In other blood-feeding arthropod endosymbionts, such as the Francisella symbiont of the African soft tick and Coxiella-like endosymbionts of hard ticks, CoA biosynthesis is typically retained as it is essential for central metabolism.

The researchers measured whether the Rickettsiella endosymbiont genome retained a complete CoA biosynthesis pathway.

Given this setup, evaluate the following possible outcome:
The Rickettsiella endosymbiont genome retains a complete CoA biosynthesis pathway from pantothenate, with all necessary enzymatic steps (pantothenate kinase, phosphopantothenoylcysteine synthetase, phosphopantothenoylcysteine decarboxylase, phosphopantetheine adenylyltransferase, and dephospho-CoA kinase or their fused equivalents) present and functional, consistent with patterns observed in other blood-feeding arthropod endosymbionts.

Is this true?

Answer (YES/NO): YES